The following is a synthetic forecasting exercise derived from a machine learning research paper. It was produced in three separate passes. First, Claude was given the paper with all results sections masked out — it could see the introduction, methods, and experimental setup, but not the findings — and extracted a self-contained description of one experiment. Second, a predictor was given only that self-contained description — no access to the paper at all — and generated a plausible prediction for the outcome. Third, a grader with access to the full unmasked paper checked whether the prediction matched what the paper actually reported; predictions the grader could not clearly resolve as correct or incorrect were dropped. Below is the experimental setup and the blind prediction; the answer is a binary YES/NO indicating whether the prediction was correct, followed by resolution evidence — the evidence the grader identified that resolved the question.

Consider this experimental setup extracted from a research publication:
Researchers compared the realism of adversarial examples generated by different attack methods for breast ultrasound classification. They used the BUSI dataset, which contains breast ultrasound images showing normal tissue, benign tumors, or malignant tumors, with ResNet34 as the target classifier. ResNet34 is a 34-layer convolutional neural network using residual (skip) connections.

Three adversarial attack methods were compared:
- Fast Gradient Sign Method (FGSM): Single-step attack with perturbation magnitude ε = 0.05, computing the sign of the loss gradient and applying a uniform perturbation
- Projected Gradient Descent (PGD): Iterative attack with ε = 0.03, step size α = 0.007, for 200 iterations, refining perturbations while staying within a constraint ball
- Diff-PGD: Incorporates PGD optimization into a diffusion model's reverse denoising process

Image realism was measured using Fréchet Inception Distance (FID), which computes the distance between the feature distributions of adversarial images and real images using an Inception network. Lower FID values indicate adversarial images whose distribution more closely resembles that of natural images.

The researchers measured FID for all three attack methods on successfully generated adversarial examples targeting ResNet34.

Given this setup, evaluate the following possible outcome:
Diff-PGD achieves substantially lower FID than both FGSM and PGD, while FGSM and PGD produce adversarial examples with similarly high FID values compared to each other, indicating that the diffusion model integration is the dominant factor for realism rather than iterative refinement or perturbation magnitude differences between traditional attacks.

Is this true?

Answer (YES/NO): NO